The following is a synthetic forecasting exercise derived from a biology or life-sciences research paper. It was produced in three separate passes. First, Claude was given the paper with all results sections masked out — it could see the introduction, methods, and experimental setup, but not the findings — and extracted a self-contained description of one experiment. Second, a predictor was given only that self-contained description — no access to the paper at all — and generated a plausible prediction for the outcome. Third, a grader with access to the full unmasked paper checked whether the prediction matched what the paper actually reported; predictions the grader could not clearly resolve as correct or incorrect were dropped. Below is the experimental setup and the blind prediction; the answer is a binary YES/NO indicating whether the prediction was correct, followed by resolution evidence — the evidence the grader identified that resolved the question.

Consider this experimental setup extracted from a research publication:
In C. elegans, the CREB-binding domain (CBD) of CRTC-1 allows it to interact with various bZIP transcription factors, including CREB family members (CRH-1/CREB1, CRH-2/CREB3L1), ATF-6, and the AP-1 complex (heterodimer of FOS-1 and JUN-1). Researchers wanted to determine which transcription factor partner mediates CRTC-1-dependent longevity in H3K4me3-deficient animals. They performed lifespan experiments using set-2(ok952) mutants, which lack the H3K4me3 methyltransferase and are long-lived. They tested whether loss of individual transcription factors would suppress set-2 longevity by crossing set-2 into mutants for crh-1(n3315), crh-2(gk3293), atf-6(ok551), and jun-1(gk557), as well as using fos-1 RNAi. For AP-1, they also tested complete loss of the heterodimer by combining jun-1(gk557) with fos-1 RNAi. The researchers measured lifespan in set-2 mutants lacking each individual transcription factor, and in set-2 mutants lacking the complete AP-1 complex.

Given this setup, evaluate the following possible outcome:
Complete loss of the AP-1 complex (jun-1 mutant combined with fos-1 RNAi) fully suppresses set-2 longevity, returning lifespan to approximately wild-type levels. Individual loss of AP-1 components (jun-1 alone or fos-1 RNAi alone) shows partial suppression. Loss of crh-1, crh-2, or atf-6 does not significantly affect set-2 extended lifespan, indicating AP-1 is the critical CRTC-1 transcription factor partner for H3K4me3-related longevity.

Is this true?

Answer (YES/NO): NO